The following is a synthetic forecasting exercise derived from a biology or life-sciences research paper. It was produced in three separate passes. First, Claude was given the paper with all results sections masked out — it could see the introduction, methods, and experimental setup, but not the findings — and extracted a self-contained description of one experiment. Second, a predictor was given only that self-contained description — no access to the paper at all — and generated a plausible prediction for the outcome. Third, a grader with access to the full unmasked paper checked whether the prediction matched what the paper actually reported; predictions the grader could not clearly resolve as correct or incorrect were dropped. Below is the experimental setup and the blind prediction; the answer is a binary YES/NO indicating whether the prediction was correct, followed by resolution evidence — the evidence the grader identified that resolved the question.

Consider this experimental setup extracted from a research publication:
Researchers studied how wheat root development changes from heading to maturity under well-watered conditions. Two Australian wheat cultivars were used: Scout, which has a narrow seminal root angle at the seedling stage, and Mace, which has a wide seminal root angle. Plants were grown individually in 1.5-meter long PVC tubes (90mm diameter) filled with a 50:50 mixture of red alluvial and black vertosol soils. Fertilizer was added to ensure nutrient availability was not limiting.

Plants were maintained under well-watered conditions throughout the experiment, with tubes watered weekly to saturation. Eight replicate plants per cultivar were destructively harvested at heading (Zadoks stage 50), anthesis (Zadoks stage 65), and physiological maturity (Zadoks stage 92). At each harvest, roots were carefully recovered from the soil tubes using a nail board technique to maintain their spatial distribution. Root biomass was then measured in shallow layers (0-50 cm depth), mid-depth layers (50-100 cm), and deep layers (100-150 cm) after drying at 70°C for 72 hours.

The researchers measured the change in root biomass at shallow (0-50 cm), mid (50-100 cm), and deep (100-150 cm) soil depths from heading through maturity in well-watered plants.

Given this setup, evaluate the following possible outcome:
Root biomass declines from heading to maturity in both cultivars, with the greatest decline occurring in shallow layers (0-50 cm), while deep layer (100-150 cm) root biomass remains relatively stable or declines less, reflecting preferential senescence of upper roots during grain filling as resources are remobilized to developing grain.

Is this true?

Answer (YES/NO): NO